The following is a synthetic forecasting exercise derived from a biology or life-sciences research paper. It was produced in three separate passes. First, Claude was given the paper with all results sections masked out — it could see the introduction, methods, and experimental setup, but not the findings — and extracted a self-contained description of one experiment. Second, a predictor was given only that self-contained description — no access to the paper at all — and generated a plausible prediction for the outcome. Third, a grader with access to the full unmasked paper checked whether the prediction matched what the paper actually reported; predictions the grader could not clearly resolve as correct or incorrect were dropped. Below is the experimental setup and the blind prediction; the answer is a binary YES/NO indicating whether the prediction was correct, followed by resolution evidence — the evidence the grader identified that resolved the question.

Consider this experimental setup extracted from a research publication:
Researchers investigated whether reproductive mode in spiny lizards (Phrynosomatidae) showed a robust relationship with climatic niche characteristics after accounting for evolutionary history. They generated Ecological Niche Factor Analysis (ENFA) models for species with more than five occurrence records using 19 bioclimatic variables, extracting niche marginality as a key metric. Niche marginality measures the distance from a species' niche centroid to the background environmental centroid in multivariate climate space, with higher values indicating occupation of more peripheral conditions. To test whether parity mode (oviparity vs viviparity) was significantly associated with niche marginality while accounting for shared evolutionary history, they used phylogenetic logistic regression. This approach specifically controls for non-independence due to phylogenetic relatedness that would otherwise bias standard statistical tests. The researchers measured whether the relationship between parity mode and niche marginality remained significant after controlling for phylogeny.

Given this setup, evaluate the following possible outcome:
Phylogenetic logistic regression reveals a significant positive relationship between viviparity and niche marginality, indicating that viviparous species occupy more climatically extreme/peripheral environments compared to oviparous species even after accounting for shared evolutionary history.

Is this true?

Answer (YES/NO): NO